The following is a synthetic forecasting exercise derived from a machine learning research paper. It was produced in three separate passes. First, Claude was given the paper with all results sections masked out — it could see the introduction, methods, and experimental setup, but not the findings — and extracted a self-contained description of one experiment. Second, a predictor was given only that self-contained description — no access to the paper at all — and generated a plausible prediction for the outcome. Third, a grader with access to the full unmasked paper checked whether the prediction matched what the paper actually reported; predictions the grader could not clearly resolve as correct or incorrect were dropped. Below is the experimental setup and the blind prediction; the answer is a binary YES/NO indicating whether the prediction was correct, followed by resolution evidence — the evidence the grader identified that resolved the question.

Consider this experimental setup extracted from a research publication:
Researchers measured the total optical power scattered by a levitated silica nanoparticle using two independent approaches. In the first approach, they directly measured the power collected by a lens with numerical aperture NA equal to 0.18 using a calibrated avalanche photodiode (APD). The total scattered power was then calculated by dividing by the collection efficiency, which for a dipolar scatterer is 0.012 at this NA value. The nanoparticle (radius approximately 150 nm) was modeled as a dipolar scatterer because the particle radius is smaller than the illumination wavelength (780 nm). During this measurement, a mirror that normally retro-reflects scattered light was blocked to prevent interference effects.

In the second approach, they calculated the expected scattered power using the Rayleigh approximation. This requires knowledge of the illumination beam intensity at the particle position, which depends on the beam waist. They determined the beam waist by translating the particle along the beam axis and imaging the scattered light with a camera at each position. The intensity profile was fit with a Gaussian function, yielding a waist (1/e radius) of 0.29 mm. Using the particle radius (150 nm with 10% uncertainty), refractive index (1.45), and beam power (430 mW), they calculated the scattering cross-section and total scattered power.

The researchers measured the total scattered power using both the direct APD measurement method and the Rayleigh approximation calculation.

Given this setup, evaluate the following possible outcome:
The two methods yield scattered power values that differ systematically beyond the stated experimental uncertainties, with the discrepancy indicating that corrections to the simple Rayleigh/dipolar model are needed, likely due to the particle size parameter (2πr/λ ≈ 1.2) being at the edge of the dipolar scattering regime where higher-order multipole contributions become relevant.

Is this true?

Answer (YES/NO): NO